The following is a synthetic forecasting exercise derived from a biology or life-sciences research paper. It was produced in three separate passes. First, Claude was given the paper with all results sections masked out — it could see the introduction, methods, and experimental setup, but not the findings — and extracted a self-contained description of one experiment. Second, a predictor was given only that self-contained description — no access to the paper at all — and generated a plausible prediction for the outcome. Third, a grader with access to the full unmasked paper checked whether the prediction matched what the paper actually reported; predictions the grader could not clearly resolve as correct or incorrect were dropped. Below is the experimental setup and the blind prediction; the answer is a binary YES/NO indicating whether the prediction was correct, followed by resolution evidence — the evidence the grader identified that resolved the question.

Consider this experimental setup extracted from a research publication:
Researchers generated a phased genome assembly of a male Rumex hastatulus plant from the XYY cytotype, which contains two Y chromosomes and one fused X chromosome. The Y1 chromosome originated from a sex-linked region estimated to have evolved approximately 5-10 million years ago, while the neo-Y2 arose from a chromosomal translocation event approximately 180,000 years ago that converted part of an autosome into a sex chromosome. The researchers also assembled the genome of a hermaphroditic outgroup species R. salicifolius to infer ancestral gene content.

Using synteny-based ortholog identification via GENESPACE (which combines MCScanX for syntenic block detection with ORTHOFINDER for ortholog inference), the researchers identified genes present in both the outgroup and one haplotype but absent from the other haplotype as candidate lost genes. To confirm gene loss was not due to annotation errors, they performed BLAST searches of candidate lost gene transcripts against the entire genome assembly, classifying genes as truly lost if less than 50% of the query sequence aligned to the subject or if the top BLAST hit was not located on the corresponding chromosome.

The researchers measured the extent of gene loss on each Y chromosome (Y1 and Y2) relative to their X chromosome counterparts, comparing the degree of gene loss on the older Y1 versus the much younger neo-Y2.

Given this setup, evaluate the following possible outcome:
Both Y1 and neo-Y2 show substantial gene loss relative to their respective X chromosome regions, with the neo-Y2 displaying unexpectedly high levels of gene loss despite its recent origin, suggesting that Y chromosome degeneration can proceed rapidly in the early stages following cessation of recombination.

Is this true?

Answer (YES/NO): NO